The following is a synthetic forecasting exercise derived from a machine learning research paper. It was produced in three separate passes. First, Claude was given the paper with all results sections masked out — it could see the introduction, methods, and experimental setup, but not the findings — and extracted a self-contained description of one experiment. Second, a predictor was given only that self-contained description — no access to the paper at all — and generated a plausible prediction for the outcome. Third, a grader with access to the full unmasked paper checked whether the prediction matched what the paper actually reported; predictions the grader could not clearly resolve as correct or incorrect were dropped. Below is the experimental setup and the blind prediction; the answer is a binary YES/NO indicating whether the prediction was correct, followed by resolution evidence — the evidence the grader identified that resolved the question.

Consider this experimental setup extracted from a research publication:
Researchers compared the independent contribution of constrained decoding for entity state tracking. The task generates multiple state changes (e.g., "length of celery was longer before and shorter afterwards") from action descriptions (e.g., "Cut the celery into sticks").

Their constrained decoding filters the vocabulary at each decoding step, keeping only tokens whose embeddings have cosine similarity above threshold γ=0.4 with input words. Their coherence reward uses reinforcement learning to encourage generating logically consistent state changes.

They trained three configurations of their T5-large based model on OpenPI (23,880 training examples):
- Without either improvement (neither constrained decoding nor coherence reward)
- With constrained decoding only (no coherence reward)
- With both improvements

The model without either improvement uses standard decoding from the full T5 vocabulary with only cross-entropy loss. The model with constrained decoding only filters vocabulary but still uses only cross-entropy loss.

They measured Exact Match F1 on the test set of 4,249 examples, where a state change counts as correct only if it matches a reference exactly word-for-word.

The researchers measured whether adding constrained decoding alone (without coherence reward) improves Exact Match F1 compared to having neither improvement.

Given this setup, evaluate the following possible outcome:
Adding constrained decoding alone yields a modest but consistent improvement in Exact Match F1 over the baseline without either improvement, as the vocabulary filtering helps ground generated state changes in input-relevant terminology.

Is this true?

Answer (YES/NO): YES